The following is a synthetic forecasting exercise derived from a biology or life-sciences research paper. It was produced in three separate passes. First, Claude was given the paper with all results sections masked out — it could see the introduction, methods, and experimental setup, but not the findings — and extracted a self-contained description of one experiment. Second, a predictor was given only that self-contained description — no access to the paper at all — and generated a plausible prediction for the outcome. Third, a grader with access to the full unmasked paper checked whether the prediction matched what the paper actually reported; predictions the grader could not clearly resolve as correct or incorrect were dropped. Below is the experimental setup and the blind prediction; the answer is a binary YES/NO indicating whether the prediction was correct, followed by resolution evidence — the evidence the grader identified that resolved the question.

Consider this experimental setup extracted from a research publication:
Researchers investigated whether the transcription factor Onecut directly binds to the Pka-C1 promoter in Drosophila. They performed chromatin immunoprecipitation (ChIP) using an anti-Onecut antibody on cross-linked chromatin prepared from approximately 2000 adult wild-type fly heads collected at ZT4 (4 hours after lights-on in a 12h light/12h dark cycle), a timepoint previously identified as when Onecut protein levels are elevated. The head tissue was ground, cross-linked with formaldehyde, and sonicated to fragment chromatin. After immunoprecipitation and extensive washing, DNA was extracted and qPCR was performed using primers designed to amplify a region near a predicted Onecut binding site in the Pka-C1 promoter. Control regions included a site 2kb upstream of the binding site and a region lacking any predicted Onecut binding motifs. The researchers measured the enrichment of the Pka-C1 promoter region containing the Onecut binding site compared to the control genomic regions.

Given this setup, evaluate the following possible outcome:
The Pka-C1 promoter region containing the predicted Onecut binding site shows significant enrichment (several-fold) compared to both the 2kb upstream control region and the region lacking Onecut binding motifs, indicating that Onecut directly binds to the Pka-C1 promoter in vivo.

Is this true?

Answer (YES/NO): NO